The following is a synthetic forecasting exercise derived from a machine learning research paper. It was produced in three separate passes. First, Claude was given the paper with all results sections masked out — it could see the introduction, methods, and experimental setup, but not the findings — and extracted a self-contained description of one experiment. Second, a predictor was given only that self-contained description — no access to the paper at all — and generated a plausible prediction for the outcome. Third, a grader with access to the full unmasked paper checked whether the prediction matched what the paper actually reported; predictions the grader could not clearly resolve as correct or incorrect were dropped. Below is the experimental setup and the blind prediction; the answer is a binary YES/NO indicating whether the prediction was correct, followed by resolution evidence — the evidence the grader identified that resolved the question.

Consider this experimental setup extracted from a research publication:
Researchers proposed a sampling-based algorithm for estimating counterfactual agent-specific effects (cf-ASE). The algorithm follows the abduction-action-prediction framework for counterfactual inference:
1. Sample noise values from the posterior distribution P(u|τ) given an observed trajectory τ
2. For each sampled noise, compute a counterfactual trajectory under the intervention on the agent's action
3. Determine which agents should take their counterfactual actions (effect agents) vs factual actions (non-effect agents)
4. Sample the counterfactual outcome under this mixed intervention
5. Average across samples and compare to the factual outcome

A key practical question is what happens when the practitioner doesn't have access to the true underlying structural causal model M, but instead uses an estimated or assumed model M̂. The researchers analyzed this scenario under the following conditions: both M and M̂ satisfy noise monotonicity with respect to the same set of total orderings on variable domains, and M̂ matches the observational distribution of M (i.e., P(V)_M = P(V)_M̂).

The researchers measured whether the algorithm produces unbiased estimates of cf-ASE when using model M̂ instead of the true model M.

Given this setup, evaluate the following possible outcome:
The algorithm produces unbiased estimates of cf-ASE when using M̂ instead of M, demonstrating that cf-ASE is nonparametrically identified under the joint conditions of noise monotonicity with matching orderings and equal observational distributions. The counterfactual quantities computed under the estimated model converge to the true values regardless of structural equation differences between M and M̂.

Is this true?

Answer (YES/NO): YES